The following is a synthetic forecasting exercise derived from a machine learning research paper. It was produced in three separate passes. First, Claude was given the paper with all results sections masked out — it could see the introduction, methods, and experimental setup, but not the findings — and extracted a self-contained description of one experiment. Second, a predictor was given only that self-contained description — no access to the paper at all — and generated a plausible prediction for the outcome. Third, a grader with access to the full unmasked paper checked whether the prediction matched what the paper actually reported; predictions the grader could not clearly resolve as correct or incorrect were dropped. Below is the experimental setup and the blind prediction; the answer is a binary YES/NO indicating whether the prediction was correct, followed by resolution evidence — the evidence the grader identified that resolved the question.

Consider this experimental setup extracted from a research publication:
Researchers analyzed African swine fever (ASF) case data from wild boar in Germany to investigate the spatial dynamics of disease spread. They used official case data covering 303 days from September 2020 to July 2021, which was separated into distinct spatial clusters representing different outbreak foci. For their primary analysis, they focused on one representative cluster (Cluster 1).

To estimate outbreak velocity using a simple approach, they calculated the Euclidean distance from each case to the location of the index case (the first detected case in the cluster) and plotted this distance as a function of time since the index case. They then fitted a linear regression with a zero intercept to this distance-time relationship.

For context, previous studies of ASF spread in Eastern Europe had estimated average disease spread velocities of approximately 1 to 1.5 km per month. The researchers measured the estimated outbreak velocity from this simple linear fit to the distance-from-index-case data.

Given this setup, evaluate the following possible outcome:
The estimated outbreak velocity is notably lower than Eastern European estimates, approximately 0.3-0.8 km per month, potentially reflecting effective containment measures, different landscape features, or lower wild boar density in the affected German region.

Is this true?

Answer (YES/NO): NO